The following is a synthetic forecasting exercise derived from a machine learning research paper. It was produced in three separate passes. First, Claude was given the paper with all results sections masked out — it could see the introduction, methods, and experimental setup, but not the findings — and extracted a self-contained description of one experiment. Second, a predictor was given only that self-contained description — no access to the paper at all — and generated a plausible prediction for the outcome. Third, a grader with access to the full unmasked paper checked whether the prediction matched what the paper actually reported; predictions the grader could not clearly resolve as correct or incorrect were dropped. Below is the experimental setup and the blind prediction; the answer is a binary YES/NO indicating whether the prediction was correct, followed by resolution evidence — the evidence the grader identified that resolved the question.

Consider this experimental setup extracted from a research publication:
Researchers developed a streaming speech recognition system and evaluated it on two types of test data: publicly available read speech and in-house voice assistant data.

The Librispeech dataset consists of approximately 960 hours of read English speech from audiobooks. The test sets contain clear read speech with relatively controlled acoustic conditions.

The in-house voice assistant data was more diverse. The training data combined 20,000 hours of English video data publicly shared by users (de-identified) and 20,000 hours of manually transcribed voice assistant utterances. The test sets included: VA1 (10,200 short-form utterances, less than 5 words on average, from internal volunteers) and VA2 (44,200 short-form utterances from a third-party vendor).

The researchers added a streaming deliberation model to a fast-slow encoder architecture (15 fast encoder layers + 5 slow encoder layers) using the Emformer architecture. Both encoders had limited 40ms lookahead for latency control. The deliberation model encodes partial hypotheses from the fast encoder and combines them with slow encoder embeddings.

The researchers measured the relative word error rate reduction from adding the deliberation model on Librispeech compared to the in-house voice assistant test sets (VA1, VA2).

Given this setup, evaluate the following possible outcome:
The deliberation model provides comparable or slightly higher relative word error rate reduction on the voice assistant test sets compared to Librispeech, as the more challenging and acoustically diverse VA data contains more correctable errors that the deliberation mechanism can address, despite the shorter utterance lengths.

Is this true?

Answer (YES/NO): NO